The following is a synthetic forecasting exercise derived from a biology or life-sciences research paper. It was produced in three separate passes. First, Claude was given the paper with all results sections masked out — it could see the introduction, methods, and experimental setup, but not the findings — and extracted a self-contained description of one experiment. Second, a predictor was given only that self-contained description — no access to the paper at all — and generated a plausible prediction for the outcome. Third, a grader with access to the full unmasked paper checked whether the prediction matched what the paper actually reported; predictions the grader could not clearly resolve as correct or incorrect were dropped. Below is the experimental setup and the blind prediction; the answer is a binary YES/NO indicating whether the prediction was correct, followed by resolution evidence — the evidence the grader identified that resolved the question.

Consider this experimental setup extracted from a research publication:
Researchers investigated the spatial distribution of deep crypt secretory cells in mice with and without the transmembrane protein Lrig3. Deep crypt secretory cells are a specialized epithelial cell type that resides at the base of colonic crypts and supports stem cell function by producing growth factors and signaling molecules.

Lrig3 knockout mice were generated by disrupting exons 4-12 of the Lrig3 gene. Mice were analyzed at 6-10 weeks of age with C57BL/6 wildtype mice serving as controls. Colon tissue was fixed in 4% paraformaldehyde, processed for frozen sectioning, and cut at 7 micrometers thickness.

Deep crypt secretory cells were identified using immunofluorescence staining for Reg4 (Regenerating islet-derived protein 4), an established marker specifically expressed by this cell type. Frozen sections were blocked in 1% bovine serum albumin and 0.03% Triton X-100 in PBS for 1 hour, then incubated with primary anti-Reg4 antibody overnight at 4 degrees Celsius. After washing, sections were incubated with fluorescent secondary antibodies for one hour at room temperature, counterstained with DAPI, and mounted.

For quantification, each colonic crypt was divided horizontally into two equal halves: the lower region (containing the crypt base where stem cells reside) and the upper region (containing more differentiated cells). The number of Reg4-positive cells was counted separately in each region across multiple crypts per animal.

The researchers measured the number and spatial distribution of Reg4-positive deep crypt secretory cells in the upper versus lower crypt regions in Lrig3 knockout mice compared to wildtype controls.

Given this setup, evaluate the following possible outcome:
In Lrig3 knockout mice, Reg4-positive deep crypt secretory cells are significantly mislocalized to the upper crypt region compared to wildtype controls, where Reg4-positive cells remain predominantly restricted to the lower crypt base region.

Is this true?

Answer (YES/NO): NO